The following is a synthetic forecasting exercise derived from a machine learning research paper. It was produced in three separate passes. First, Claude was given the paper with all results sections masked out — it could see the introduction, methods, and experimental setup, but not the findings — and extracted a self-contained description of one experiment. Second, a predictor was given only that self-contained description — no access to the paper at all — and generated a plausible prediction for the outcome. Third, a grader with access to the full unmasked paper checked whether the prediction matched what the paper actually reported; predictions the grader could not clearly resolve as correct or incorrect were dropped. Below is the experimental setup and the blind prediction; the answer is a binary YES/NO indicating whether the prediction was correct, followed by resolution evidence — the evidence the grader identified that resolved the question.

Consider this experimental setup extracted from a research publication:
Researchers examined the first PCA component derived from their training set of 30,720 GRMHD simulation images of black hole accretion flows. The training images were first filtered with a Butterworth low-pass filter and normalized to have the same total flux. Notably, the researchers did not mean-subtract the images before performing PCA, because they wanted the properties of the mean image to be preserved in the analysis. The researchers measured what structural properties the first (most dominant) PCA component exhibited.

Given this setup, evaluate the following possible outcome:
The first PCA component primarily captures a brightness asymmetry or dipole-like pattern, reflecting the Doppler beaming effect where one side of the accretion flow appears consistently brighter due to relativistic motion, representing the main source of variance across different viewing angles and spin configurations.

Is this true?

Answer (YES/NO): NO